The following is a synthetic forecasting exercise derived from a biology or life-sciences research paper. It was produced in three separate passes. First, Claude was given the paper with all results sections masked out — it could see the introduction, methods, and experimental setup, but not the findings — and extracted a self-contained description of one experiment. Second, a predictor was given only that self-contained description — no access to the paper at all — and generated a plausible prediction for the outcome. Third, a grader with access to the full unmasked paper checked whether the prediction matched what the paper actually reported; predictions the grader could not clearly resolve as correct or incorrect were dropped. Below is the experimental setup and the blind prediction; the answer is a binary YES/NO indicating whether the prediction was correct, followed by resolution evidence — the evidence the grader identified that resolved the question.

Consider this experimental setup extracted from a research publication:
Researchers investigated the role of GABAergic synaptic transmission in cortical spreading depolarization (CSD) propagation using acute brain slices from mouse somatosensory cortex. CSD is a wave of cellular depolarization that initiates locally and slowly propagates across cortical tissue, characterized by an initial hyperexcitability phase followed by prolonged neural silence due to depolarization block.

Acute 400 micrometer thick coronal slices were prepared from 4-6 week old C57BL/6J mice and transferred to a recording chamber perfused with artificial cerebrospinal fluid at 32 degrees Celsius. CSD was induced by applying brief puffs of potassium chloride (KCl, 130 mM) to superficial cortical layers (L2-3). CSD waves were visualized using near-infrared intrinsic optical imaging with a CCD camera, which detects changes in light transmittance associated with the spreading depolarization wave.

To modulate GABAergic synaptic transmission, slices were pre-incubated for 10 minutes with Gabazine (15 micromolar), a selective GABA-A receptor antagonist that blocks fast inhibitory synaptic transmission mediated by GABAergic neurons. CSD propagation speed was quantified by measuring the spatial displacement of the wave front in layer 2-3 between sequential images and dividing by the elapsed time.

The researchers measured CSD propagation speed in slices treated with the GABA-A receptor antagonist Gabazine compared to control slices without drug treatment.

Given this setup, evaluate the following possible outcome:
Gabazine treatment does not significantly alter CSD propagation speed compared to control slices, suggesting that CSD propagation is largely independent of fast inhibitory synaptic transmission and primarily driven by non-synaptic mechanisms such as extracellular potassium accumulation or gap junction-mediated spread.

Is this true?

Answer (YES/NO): NO